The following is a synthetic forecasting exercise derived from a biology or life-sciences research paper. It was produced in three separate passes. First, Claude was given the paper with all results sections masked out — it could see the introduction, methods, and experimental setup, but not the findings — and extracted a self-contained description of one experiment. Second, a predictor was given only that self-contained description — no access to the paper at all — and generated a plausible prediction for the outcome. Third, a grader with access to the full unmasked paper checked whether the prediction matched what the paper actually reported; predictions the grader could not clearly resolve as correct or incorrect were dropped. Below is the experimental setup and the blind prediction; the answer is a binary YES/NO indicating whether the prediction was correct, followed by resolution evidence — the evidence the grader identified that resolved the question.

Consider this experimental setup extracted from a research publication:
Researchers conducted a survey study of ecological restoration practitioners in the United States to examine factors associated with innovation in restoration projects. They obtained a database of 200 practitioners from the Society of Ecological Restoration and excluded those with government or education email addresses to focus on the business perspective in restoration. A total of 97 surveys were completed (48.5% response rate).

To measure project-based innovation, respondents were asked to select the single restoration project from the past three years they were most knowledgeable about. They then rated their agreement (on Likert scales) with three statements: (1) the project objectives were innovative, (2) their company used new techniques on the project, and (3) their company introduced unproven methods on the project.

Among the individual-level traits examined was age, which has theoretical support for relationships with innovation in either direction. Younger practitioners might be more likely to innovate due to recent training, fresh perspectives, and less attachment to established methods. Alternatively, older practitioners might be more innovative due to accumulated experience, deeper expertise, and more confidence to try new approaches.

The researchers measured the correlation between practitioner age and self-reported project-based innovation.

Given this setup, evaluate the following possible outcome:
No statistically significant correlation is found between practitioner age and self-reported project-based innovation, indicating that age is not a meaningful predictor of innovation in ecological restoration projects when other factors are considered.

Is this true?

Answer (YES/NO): NO